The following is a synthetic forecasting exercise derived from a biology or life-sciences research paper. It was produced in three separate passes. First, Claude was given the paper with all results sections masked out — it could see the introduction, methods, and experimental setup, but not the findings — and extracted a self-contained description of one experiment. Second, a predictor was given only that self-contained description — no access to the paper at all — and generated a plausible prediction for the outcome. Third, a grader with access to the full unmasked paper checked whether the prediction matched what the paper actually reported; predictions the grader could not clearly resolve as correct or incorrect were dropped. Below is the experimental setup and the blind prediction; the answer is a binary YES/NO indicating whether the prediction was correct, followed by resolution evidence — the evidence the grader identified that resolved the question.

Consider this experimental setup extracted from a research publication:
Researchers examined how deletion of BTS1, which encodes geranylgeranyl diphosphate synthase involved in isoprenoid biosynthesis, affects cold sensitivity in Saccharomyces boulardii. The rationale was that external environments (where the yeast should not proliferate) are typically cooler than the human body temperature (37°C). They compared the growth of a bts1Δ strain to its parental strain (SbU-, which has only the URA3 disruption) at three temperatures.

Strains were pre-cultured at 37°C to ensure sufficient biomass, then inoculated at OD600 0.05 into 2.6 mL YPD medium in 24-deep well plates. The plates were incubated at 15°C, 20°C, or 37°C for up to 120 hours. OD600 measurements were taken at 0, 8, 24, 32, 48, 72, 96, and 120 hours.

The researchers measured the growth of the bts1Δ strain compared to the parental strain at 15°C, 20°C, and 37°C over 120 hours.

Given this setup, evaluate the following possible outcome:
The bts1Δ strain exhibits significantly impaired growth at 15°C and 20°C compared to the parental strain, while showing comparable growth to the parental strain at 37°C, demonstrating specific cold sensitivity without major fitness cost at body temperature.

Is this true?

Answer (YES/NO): YES